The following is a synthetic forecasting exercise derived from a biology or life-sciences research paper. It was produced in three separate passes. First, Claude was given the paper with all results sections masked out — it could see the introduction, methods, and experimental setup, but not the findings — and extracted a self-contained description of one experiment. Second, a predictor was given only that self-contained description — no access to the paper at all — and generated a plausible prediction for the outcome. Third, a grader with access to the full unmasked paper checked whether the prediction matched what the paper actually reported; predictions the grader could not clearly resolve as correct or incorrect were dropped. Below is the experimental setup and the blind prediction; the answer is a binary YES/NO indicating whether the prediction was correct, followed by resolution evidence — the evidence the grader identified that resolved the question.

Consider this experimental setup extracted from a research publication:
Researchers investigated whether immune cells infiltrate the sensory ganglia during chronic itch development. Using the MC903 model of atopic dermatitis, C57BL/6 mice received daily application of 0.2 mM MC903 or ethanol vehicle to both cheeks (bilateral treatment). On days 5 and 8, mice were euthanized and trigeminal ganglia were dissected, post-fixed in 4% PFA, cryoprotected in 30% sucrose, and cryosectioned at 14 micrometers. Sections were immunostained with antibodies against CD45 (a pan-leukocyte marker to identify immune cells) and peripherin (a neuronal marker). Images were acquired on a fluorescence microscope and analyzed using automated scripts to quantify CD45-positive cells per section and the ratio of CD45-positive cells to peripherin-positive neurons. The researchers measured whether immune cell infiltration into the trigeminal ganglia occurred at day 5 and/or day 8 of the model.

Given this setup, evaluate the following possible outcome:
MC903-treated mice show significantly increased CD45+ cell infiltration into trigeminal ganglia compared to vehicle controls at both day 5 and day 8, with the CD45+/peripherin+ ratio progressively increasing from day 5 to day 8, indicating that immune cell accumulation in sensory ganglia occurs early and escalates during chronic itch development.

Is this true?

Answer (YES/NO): NO